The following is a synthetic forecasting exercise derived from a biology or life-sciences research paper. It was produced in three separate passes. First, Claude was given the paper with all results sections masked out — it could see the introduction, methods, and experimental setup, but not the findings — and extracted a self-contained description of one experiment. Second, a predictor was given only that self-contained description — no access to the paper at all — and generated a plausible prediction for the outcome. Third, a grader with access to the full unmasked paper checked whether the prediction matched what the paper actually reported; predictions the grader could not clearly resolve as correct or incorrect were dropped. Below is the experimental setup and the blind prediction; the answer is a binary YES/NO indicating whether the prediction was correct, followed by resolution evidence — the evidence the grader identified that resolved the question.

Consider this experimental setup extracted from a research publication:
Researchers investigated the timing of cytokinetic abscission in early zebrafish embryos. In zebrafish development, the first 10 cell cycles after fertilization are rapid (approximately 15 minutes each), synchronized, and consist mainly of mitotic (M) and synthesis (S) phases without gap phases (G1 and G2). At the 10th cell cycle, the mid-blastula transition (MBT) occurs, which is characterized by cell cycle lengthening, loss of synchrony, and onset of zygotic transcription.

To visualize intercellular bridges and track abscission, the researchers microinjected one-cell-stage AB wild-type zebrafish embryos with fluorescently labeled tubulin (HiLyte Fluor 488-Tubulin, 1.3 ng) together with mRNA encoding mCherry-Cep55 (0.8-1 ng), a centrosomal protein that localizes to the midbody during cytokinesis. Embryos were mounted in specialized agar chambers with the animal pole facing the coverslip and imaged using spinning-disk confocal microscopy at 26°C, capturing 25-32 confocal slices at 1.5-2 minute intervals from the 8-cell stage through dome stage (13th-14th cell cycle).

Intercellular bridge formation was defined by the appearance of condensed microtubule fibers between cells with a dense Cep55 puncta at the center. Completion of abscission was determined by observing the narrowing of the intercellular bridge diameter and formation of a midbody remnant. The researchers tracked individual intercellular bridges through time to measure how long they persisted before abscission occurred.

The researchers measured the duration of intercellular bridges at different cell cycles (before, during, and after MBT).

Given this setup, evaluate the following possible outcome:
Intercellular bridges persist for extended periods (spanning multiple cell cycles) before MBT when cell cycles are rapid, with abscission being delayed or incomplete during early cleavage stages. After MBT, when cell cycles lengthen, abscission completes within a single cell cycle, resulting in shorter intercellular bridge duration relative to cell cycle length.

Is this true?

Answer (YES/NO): YES